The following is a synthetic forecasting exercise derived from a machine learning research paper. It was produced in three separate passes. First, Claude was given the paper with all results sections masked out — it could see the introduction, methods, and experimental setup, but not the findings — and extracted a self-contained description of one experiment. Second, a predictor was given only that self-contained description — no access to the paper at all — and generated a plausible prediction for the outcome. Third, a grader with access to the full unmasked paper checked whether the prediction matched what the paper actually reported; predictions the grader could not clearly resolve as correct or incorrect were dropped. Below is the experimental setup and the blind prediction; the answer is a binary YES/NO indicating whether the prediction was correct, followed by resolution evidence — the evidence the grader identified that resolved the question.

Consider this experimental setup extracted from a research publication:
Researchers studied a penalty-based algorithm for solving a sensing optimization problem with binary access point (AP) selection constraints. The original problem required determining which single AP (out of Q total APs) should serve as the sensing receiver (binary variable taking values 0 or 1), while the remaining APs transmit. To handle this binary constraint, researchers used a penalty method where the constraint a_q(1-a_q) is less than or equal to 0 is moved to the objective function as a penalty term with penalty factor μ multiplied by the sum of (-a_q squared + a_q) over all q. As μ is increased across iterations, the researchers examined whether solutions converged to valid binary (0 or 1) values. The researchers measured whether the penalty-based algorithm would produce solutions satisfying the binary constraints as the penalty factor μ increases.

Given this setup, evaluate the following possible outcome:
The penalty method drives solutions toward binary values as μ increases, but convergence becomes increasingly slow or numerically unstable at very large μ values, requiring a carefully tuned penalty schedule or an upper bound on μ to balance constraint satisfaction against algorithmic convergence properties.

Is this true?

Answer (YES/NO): NO